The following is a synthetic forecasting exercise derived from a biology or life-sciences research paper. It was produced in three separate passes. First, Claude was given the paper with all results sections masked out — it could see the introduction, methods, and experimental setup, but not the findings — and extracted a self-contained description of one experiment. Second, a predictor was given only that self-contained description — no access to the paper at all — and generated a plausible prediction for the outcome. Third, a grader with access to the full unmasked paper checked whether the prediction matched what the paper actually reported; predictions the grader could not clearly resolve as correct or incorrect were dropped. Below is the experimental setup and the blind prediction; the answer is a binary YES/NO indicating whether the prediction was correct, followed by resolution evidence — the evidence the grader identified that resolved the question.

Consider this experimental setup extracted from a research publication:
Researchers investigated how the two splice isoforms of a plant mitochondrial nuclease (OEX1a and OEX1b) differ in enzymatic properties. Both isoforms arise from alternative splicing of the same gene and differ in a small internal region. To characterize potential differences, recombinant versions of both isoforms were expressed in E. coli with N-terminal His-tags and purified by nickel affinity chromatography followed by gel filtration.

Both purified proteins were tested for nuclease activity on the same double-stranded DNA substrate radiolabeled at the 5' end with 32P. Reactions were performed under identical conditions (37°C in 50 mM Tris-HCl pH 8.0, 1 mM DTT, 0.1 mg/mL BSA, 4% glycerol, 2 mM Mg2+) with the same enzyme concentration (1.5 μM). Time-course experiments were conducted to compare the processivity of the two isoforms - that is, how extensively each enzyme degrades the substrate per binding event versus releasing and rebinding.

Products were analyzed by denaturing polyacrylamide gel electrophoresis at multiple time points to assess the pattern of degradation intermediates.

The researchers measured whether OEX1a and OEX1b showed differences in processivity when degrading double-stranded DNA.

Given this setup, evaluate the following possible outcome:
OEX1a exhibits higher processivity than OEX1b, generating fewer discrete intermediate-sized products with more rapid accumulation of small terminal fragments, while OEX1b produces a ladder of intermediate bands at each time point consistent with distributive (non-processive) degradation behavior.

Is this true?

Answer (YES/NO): YES